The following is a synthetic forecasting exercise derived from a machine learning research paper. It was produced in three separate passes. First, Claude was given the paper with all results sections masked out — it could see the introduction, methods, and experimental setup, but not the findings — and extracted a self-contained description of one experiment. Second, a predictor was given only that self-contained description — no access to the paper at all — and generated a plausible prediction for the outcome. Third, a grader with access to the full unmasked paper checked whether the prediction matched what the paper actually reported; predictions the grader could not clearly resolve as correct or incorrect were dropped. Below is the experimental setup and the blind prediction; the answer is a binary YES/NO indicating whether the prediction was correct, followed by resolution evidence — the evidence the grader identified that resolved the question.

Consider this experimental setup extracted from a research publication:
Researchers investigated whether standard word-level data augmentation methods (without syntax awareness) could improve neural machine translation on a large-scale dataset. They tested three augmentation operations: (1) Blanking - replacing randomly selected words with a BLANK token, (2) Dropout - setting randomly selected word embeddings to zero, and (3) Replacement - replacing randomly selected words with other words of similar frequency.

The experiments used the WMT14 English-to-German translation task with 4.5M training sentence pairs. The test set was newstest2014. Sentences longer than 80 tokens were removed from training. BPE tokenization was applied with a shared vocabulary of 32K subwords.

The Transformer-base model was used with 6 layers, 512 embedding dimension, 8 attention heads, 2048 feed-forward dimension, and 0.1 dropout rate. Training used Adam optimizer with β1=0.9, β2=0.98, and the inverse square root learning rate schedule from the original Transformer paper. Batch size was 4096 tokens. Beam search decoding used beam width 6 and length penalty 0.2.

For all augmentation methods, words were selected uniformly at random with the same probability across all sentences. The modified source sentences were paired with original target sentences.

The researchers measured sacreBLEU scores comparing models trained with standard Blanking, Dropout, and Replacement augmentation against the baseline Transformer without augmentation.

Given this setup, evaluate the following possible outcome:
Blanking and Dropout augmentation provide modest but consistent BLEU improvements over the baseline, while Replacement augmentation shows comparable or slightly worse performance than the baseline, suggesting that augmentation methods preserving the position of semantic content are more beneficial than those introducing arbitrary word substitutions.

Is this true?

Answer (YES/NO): NO